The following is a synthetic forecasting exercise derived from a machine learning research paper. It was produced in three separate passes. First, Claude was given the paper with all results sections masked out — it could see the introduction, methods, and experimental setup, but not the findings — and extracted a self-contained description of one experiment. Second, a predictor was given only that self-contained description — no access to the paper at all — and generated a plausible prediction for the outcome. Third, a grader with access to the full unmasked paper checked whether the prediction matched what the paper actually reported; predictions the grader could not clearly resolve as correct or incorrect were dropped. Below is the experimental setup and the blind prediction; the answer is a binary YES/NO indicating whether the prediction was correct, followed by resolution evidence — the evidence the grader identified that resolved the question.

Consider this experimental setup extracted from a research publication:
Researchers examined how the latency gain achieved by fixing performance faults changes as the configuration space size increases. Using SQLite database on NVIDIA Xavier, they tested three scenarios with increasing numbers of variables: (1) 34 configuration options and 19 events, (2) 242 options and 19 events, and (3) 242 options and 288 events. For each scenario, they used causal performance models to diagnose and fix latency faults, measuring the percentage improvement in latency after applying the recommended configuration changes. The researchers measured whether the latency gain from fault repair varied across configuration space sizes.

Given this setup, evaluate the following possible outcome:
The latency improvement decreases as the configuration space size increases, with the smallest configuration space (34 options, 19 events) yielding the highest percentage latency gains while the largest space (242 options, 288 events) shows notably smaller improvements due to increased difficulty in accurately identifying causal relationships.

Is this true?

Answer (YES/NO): NO